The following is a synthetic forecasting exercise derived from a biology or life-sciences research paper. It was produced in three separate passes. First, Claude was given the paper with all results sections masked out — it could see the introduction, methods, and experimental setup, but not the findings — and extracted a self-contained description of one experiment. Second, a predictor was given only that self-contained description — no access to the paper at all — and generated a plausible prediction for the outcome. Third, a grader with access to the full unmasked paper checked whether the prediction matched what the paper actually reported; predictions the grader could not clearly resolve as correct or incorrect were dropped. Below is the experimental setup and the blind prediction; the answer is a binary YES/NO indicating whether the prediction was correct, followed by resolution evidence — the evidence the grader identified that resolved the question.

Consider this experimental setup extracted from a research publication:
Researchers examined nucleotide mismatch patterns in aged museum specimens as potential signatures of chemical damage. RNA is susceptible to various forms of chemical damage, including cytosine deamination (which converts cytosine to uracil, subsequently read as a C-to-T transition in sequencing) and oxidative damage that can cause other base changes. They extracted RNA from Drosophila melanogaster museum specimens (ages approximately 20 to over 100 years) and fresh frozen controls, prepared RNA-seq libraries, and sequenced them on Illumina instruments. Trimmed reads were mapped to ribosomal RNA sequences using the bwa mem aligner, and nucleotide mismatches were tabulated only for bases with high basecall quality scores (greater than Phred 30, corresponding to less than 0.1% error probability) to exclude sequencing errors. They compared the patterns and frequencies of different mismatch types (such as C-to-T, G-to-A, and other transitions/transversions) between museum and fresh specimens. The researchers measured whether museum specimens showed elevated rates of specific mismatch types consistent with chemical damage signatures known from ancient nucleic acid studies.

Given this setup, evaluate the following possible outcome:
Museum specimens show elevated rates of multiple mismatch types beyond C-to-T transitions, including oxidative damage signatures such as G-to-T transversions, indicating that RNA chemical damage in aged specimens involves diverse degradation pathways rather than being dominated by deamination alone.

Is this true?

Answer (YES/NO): NO